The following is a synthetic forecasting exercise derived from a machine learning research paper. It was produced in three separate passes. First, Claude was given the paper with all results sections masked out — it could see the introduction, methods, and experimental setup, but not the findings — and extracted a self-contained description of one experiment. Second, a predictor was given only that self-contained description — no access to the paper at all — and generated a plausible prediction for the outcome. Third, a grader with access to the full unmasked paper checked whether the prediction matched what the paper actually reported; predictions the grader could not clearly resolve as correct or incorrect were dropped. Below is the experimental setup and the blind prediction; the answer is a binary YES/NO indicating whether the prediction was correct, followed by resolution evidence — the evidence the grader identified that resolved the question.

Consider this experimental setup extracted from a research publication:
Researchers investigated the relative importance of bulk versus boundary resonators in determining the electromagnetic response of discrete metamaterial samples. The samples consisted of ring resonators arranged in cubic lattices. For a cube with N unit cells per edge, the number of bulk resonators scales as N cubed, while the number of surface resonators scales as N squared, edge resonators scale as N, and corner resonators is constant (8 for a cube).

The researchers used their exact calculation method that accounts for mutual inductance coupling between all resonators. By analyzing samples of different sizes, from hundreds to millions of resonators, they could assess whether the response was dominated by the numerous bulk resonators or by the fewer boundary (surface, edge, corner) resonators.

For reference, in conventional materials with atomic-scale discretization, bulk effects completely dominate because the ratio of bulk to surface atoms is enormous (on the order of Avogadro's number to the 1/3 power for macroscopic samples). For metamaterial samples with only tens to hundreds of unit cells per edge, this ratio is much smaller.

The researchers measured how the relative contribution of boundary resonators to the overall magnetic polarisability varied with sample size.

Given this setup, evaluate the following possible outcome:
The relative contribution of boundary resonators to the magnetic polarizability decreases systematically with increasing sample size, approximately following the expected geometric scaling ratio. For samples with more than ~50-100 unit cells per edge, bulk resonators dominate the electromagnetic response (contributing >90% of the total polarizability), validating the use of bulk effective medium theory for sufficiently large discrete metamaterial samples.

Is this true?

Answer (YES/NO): NO